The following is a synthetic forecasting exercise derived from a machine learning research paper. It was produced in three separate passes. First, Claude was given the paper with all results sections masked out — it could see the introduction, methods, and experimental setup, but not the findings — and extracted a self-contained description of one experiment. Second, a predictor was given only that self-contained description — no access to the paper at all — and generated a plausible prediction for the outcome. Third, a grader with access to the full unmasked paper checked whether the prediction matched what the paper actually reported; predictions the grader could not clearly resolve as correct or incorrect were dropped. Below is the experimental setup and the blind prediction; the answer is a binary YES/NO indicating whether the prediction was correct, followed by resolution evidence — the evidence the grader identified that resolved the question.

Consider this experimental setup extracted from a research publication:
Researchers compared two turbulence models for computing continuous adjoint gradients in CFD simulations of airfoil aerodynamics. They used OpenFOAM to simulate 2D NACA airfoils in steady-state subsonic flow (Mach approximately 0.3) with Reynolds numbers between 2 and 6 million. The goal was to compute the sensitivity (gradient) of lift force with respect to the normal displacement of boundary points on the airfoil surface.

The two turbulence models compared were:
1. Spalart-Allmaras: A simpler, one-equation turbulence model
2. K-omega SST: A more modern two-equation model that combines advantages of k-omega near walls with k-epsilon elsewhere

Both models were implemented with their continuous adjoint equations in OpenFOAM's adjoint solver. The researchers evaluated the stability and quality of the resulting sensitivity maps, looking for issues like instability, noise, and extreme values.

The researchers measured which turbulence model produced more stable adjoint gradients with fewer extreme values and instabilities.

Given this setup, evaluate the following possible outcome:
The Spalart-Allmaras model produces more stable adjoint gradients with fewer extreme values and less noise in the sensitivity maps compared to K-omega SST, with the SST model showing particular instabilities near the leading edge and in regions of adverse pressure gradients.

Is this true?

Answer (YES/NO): NO